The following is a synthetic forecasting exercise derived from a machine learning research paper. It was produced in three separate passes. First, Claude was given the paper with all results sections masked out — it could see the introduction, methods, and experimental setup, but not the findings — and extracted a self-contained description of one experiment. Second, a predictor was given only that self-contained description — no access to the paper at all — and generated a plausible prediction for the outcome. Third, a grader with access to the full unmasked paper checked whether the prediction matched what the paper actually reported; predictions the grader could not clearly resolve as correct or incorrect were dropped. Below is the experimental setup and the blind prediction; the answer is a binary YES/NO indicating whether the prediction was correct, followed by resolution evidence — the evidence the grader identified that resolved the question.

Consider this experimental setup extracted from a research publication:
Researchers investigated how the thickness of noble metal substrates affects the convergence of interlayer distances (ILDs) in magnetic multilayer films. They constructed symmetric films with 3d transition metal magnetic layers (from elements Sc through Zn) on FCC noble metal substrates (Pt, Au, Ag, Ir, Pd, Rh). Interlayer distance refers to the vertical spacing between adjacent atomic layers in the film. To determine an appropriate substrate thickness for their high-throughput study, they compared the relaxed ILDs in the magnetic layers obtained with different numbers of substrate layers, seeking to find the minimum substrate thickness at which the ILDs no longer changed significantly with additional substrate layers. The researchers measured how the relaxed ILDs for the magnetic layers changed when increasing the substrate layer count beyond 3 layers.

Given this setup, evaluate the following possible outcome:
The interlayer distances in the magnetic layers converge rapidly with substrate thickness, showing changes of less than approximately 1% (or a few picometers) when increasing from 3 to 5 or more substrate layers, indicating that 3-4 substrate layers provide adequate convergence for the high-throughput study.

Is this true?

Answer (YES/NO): NO